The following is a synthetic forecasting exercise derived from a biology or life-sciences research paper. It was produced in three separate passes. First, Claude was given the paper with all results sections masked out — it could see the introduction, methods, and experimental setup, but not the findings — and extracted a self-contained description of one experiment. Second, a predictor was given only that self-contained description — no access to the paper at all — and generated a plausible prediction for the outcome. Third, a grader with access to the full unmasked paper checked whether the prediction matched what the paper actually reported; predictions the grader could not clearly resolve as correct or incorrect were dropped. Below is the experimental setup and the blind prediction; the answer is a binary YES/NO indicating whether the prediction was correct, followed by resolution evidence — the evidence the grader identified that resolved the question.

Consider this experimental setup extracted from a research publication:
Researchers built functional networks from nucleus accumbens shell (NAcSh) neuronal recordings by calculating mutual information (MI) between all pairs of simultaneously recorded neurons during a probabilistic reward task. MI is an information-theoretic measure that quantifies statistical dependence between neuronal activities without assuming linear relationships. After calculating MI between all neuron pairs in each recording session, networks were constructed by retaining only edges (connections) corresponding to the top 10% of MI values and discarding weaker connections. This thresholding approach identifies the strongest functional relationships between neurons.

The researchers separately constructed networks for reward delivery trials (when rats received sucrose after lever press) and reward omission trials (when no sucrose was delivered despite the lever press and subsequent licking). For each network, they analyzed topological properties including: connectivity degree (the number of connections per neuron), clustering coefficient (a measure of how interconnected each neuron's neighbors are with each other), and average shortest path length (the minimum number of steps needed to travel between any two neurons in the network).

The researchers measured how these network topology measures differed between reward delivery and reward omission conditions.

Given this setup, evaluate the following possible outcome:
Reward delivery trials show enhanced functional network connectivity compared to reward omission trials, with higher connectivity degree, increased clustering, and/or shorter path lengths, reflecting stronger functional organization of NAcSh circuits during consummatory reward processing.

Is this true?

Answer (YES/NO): NO